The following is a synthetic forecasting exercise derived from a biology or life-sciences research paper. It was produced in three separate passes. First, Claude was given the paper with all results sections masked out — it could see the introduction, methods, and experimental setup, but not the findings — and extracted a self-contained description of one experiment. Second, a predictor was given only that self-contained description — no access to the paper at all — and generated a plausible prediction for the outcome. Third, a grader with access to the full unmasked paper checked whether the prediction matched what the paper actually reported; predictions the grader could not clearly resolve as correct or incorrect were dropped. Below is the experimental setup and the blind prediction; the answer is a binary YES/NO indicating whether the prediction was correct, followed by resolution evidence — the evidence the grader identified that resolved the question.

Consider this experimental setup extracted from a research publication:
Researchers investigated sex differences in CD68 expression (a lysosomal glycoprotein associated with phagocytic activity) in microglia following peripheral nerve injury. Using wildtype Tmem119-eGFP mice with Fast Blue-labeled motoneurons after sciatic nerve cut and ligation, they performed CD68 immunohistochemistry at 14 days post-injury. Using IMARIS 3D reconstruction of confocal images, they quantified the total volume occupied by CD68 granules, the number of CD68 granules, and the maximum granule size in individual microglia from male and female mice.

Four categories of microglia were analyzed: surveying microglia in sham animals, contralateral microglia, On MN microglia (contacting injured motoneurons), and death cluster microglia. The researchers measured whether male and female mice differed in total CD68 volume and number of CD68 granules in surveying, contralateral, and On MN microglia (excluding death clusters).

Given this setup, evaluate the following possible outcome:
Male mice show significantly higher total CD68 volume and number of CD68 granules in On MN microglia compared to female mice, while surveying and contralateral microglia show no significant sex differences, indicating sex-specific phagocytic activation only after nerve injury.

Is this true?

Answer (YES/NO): NO